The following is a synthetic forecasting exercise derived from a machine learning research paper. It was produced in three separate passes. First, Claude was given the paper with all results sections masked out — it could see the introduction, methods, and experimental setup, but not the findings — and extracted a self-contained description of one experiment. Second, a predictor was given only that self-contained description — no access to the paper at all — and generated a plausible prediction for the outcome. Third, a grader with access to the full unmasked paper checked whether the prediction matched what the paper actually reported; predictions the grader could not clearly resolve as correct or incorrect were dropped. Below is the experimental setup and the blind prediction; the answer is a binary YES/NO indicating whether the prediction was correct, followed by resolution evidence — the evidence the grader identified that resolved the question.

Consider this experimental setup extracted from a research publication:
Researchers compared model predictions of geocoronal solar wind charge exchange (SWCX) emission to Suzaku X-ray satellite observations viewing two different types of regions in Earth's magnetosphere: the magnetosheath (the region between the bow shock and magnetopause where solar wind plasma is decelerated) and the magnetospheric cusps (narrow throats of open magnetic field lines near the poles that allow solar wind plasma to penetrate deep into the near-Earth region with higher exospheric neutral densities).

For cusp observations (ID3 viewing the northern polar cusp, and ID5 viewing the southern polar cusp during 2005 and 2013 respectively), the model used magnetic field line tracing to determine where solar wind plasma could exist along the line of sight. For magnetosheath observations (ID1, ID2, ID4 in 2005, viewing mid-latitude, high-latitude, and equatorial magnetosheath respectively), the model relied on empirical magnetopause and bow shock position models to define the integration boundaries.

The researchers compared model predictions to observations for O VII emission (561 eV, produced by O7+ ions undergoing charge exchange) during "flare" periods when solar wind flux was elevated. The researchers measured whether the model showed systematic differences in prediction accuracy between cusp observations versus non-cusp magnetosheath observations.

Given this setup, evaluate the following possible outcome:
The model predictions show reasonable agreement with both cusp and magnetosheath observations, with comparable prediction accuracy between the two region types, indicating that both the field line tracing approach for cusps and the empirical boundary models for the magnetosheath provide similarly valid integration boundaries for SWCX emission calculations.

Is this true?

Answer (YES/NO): YES